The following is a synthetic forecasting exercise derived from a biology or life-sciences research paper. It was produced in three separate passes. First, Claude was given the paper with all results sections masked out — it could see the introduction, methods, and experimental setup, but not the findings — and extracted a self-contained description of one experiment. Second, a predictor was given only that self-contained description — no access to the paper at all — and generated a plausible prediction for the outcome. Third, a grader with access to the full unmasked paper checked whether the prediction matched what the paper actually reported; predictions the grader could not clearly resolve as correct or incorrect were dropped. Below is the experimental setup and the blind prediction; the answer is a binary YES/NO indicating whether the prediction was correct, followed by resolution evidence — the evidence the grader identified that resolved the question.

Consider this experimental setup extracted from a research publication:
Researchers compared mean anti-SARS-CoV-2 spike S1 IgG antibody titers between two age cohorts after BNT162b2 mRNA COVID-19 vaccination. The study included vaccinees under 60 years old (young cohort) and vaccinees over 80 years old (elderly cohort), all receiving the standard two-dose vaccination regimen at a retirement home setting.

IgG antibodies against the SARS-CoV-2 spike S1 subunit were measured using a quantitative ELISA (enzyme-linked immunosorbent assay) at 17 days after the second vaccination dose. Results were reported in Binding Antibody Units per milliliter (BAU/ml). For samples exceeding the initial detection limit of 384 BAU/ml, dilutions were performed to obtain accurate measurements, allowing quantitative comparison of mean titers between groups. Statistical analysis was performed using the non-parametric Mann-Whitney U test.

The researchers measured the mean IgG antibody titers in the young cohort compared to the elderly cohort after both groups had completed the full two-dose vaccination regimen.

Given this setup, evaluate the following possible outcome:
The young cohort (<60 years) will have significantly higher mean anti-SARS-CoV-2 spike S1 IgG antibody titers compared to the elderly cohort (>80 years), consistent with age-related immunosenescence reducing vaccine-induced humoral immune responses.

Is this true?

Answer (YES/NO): YES